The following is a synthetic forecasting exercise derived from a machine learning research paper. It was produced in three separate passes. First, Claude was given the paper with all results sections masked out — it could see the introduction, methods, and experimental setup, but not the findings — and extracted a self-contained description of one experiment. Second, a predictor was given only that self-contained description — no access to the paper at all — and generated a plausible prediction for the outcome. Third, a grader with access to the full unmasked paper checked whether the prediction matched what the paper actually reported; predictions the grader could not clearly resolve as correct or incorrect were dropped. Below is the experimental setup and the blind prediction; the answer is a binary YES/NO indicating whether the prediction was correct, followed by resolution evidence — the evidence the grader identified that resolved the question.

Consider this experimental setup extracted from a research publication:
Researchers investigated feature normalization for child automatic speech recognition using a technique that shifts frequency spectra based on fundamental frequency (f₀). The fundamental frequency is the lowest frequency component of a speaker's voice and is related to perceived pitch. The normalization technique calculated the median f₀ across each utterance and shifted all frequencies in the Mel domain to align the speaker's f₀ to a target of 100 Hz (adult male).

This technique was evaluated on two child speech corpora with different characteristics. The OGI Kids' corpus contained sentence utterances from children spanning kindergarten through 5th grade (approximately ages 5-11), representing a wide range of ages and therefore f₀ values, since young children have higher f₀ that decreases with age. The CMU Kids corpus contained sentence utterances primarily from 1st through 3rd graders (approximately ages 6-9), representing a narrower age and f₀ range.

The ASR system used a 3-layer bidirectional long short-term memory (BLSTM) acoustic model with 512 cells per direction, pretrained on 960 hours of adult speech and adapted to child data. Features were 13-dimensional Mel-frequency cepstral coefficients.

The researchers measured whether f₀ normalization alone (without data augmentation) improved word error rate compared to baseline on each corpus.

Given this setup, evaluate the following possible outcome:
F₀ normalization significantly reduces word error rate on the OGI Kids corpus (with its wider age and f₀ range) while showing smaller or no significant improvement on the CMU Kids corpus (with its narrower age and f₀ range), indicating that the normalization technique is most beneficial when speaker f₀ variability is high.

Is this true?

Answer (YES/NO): NO